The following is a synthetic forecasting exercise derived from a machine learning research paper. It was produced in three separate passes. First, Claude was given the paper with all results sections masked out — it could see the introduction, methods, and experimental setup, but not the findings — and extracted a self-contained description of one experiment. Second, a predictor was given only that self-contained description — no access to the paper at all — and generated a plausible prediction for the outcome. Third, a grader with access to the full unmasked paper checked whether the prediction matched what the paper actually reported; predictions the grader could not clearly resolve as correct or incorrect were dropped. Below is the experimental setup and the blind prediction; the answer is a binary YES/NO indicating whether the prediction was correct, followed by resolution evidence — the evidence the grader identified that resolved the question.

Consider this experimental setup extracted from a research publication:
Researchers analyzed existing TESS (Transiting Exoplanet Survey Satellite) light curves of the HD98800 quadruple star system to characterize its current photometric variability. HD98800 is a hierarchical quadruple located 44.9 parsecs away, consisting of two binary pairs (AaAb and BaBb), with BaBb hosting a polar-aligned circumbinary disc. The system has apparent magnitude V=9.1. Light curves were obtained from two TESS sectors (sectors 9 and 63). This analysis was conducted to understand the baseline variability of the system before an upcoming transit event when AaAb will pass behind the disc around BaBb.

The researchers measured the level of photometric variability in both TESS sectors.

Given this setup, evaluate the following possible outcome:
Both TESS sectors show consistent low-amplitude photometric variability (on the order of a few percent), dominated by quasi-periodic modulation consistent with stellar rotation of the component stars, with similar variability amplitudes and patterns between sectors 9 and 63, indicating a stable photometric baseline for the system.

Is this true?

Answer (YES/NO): NO